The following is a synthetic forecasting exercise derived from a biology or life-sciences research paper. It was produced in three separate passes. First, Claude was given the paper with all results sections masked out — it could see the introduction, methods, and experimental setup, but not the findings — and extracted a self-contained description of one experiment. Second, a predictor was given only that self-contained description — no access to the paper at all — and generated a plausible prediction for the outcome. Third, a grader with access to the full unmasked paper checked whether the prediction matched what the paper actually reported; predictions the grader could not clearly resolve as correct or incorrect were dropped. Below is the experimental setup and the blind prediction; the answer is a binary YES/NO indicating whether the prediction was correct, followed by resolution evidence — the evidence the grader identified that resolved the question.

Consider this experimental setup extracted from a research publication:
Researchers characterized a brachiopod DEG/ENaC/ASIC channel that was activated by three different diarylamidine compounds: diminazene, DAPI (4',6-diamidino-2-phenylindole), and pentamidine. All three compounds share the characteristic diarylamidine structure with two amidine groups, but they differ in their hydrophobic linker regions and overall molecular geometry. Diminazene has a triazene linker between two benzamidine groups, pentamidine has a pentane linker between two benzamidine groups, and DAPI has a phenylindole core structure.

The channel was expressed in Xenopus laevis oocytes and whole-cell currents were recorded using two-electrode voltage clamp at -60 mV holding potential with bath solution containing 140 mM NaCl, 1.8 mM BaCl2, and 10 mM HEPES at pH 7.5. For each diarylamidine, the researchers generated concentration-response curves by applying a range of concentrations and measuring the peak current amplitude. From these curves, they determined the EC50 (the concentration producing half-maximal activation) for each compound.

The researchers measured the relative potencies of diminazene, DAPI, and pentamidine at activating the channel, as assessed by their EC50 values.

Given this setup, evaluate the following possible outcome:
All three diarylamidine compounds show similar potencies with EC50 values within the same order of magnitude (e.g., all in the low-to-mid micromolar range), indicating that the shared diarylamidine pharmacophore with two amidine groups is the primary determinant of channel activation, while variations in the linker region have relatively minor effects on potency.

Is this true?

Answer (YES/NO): NO